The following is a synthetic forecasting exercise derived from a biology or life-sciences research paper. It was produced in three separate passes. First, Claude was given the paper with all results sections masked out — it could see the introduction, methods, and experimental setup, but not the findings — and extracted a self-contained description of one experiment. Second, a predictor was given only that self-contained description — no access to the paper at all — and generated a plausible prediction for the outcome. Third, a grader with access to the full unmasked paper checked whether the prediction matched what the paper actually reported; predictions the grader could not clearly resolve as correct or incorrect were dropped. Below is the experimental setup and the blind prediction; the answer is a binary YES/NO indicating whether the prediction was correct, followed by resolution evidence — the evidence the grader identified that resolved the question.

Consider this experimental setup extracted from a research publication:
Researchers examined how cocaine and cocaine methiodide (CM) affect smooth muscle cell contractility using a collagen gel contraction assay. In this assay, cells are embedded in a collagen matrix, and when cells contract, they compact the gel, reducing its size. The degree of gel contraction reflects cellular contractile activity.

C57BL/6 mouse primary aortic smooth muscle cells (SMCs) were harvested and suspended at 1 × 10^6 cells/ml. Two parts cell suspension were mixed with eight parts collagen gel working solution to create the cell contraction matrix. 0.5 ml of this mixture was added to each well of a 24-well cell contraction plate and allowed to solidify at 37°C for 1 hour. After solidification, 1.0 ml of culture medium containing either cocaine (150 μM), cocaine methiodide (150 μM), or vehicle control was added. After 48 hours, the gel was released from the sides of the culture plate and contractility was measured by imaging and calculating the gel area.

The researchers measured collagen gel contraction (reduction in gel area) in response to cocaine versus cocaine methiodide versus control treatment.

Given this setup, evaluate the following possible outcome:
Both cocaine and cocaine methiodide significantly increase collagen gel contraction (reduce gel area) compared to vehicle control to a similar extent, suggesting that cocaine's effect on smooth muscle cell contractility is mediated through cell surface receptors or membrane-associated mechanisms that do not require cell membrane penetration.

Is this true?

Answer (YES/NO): NO